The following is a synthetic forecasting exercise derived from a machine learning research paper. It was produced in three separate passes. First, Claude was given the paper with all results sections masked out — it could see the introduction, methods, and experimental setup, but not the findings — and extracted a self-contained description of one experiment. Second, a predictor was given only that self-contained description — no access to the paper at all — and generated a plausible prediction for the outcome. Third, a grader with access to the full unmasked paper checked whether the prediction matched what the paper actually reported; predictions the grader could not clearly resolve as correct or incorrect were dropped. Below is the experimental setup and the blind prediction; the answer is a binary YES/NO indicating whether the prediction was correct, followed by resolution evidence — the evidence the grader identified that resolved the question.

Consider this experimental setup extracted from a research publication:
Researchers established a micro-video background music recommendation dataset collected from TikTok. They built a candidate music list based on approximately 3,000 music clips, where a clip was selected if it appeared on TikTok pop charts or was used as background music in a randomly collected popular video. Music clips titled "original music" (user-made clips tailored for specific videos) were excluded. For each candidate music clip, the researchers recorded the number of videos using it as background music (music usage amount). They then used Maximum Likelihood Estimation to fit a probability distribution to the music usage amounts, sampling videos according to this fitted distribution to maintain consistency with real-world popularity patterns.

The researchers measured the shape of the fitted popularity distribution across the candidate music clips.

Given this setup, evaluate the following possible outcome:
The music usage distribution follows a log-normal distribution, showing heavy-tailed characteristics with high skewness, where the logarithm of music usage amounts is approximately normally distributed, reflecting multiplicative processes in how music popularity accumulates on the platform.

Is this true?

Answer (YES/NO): NO